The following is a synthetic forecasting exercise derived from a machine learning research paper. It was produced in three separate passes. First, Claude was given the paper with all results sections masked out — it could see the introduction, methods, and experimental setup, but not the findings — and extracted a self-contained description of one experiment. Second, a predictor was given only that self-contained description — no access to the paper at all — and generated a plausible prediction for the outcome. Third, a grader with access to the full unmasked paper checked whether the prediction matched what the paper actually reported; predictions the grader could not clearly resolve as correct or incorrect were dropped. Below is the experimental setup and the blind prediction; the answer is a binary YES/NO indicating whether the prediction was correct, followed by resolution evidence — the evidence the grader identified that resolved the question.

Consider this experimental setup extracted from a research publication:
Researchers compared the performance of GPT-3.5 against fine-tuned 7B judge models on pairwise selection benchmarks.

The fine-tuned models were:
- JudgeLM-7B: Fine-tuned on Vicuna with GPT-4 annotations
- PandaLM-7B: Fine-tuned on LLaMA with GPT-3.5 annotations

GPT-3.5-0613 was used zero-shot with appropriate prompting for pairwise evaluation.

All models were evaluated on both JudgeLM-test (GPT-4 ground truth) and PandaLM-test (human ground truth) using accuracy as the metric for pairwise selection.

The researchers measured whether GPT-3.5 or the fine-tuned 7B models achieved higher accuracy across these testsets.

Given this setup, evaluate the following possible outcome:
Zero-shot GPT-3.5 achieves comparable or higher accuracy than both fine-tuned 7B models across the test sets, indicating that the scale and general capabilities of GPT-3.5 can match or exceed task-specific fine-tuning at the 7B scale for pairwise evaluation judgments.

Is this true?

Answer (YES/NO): NO